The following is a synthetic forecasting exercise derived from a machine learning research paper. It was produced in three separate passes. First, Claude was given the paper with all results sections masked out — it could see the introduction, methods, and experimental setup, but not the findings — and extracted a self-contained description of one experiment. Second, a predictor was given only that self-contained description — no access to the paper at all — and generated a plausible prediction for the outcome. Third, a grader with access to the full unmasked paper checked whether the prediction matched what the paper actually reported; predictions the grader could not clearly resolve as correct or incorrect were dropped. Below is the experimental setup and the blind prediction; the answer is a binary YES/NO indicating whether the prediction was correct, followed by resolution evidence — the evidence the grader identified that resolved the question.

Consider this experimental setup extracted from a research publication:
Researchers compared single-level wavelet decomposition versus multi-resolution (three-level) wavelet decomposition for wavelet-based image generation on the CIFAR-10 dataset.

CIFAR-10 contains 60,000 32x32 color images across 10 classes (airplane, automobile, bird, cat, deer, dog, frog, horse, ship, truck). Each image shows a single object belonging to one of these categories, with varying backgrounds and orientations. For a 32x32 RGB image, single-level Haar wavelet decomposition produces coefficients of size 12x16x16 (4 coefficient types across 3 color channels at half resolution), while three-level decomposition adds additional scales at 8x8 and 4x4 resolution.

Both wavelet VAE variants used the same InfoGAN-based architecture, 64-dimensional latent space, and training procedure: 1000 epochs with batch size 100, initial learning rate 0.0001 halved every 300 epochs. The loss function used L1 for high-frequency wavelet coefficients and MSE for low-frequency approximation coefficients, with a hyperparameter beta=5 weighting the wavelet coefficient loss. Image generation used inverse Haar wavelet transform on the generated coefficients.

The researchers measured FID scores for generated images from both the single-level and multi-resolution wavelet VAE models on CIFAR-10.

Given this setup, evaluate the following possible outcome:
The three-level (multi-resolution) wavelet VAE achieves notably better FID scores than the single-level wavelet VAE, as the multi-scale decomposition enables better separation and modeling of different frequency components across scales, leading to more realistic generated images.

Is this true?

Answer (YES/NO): YES